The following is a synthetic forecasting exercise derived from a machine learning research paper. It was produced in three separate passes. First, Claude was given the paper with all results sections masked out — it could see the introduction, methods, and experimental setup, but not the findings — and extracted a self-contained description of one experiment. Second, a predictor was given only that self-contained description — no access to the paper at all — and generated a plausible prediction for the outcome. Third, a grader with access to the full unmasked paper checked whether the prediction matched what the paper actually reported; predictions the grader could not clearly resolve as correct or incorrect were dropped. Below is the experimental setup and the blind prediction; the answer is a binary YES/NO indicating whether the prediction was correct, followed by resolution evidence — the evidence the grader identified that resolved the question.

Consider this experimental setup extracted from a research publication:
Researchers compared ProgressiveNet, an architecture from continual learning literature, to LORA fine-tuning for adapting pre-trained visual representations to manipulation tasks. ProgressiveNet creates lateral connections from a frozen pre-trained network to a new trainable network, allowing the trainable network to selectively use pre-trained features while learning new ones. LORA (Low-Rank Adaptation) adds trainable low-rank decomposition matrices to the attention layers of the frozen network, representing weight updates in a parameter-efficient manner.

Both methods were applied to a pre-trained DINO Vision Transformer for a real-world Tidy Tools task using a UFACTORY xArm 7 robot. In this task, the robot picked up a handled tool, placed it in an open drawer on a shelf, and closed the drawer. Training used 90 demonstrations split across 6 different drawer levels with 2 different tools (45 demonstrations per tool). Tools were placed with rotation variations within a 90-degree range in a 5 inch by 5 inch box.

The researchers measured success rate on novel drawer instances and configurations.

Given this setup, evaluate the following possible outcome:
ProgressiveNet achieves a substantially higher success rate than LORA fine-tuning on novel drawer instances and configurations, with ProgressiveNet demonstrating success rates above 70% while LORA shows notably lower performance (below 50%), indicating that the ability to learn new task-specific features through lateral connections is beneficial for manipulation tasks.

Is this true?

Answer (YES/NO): NO